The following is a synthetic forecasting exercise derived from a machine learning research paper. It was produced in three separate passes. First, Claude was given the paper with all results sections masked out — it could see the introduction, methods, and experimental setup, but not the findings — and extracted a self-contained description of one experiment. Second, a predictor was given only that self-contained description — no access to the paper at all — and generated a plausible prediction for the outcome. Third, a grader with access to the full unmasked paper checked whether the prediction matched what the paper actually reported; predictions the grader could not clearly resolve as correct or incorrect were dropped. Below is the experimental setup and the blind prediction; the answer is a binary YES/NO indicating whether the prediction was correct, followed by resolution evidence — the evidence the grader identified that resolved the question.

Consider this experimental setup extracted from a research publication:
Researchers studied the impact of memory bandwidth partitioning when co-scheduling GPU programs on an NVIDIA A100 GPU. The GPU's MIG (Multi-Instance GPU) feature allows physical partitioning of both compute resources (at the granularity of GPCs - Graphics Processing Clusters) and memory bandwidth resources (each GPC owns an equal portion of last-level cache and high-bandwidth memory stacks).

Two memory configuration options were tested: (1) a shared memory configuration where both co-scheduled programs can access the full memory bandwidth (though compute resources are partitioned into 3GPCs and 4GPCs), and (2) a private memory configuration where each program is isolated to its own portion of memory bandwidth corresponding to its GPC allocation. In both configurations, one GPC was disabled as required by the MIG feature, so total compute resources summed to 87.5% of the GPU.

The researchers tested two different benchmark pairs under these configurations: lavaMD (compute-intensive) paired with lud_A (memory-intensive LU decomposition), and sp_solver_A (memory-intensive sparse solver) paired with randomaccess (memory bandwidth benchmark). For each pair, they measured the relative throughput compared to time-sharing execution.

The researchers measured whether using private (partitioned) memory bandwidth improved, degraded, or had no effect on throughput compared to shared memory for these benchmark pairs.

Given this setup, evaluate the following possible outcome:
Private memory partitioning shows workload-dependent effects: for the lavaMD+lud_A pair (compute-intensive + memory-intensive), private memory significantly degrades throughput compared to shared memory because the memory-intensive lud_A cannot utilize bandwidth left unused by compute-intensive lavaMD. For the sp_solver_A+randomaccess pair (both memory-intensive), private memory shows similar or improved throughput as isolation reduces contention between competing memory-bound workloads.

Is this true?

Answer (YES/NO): NO